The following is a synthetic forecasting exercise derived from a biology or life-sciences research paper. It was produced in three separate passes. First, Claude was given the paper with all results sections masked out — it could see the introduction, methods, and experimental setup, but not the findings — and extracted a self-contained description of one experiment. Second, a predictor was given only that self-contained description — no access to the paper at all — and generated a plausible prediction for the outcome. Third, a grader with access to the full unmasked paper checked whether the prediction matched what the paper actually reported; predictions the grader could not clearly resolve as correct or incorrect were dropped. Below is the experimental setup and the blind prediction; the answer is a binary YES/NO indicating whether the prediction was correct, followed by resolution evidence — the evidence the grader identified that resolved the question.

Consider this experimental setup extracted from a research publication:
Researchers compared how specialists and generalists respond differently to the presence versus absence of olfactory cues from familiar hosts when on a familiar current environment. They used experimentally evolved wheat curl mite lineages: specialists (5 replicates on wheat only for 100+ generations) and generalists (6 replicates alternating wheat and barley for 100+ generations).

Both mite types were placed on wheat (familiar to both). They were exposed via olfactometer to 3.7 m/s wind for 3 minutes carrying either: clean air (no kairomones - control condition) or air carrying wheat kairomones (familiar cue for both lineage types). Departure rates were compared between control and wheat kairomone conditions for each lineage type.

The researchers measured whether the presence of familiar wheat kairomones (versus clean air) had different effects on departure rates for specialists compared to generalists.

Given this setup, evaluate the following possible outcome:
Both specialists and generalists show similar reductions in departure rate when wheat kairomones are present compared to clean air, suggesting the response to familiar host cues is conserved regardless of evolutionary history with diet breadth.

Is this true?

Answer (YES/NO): NO